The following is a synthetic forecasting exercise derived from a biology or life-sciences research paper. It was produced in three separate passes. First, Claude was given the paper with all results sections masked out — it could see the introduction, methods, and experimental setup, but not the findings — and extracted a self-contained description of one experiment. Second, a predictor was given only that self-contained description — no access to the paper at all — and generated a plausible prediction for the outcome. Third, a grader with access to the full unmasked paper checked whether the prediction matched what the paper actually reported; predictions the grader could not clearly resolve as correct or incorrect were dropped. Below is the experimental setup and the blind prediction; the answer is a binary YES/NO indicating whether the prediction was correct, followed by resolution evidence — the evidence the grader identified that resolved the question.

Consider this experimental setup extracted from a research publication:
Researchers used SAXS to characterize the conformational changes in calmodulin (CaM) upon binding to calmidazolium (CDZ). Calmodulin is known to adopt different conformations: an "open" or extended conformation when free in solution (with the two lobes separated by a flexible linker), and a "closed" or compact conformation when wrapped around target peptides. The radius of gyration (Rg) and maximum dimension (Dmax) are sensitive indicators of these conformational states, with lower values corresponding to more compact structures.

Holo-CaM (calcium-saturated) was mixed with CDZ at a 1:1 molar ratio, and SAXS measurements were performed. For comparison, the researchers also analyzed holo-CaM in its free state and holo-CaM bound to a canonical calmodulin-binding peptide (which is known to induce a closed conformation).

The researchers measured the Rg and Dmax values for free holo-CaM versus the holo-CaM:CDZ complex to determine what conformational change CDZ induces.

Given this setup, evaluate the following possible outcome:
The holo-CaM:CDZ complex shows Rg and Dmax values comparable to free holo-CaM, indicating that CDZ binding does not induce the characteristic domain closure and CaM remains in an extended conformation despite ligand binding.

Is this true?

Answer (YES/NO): NO